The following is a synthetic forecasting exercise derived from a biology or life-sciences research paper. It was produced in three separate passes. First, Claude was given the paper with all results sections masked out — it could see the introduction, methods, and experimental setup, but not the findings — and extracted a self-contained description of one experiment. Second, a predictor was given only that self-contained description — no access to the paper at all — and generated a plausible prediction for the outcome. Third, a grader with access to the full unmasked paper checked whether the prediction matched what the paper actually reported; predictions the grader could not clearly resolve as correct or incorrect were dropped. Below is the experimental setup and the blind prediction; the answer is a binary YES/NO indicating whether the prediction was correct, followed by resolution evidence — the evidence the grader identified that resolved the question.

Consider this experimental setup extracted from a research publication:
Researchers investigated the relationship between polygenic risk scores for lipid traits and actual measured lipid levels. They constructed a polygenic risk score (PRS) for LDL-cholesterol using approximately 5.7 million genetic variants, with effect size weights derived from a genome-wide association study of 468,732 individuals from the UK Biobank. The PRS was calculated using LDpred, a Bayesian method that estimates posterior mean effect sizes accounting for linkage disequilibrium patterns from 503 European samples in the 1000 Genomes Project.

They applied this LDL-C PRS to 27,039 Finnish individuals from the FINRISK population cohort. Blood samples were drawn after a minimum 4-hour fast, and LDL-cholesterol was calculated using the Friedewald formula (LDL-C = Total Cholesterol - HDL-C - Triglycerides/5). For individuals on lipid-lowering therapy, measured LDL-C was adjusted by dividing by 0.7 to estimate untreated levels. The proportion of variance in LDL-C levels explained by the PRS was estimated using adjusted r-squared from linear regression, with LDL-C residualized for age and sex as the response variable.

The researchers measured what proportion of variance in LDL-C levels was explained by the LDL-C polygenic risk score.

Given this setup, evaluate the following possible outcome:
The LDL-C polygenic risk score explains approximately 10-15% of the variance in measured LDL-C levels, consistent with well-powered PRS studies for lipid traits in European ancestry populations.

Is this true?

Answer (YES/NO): NO